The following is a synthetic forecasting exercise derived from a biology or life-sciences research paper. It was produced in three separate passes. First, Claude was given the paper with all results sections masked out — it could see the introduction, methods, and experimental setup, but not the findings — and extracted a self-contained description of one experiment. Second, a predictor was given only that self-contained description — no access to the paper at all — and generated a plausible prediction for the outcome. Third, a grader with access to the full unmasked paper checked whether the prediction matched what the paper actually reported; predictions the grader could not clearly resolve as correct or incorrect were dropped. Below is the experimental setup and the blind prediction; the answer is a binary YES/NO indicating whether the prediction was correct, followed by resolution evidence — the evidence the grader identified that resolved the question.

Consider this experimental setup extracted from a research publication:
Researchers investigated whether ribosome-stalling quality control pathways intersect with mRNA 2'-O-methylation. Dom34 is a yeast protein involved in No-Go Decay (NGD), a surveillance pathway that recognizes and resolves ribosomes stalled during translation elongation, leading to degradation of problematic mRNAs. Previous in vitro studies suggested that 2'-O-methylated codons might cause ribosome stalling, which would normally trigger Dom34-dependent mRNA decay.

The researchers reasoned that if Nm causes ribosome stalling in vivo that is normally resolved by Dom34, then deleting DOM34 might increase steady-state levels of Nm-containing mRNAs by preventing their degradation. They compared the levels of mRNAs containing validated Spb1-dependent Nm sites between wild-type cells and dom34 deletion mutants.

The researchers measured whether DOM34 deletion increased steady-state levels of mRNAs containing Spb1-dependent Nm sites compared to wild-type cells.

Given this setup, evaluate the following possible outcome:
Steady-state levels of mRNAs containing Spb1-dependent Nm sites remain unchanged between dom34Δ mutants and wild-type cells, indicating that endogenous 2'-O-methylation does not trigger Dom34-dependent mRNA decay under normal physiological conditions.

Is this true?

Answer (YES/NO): YES